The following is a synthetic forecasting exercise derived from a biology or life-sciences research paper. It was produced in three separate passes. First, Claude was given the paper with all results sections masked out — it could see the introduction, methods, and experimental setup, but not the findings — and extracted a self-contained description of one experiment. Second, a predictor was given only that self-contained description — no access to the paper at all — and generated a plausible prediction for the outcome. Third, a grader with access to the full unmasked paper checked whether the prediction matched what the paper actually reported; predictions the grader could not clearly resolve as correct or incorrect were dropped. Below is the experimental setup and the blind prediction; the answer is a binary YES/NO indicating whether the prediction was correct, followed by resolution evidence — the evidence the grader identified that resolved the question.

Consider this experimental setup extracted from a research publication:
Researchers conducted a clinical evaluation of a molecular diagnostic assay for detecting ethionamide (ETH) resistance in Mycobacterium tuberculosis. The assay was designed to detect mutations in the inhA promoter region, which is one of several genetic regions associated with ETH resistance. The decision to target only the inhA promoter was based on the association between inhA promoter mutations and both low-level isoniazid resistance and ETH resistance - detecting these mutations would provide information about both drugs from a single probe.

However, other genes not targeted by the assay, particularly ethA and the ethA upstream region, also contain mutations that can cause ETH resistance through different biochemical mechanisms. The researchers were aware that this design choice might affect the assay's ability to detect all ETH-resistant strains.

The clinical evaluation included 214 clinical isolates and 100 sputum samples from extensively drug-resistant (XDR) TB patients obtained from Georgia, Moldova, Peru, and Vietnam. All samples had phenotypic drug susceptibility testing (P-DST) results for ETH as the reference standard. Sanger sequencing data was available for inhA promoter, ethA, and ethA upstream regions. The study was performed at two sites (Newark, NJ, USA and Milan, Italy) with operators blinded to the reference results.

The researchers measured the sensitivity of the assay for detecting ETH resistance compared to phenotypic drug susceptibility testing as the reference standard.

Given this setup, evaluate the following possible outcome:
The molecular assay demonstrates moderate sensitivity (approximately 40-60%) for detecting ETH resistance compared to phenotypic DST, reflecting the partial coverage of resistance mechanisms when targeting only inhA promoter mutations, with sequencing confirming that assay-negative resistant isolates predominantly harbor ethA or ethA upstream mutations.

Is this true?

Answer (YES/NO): NO